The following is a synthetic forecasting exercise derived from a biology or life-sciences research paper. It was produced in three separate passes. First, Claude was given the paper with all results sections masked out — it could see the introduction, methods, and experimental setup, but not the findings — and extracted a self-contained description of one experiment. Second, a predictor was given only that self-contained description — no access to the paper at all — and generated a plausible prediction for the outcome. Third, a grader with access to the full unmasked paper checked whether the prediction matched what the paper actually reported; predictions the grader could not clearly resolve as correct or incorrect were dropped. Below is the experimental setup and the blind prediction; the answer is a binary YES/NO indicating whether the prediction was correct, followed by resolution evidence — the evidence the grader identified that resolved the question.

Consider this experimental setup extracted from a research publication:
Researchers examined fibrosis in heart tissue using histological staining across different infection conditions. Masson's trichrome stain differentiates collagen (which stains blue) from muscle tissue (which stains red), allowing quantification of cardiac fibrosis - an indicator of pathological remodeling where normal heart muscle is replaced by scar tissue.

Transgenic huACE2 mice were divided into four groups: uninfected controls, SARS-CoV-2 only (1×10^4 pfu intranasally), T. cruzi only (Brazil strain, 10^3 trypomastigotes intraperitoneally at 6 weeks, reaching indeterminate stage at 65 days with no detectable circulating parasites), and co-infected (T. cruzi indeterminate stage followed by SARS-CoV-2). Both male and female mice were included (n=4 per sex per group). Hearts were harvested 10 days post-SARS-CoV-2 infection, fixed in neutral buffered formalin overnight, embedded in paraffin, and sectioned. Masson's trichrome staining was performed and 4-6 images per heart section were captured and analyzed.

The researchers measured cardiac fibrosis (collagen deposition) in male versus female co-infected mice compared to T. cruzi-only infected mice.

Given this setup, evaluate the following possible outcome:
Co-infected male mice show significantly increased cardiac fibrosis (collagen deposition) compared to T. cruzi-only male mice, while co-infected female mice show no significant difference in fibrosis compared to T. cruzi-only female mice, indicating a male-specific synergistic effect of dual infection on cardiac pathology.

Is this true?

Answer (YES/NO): NO